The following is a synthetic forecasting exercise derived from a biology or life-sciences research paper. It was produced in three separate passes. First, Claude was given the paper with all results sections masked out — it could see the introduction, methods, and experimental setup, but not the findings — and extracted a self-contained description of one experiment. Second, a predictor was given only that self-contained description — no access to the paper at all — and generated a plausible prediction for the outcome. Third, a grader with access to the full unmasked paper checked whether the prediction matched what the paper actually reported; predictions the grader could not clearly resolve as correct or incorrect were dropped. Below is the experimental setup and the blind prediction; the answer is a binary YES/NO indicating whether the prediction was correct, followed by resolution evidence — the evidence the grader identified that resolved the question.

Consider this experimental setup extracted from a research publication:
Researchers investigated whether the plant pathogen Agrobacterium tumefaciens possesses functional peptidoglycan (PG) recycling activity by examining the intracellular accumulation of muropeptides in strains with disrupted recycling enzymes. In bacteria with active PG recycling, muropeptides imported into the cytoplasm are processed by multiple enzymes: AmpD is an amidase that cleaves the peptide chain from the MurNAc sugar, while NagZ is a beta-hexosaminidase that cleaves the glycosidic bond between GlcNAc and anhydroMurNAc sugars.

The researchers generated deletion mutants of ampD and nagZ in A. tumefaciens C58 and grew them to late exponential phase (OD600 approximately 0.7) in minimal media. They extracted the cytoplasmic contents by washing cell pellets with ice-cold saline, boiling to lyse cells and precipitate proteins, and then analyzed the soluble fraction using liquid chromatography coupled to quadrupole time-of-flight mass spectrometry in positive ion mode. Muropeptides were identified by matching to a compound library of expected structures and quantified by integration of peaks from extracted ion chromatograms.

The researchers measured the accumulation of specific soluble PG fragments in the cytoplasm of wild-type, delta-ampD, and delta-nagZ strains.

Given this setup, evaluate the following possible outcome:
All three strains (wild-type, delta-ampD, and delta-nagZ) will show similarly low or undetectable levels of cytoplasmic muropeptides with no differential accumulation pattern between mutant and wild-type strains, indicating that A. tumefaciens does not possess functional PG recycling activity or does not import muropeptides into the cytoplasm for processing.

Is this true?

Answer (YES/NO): NO